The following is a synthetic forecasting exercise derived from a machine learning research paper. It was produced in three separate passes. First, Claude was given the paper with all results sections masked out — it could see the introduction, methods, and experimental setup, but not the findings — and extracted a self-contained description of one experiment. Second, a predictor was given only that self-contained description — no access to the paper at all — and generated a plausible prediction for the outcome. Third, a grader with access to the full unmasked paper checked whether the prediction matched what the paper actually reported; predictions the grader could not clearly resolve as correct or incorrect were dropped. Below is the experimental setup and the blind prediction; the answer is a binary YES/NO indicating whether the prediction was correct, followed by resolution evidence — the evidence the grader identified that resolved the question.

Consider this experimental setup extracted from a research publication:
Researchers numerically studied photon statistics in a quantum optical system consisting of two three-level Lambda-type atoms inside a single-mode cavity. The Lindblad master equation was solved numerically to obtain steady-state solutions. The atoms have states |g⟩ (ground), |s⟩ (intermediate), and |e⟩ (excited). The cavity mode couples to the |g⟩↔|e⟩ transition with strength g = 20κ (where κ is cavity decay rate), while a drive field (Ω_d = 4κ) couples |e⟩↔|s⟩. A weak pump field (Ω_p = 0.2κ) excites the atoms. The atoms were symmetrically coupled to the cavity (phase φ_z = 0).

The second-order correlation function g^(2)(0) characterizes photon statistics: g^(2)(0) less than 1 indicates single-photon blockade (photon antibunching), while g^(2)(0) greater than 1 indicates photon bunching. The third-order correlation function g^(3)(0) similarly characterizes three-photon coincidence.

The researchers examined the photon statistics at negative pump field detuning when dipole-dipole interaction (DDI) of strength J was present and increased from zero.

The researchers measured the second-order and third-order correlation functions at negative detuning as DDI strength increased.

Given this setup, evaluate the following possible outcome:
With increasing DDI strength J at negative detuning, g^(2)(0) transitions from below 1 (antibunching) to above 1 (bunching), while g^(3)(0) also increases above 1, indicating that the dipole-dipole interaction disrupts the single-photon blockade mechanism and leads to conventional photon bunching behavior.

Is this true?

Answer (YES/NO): NO